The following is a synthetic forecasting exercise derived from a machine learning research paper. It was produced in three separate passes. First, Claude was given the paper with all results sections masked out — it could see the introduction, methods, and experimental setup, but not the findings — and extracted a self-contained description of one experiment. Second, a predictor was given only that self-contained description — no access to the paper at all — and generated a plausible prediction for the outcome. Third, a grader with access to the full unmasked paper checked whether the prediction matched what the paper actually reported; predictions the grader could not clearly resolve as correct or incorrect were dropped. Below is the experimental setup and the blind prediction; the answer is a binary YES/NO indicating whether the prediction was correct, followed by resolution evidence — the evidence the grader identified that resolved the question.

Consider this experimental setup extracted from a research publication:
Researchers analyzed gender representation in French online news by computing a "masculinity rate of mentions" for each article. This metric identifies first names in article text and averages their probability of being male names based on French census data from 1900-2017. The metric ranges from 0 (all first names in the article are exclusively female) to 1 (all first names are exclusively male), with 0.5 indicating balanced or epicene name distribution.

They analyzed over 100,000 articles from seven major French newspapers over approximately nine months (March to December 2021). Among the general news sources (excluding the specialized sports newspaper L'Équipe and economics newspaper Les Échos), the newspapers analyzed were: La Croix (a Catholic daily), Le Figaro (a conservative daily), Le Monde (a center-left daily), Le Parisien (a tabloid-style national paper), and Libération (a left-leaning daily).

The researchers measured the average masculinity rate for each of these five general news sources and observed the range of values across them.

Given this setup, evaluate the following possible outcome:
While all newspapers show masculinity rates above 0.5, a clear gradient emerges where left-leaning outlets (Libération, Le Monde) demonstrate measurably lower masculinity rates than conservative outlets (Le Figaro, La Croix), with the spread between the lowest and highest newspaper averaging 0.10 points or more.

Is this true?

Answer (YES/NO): NO